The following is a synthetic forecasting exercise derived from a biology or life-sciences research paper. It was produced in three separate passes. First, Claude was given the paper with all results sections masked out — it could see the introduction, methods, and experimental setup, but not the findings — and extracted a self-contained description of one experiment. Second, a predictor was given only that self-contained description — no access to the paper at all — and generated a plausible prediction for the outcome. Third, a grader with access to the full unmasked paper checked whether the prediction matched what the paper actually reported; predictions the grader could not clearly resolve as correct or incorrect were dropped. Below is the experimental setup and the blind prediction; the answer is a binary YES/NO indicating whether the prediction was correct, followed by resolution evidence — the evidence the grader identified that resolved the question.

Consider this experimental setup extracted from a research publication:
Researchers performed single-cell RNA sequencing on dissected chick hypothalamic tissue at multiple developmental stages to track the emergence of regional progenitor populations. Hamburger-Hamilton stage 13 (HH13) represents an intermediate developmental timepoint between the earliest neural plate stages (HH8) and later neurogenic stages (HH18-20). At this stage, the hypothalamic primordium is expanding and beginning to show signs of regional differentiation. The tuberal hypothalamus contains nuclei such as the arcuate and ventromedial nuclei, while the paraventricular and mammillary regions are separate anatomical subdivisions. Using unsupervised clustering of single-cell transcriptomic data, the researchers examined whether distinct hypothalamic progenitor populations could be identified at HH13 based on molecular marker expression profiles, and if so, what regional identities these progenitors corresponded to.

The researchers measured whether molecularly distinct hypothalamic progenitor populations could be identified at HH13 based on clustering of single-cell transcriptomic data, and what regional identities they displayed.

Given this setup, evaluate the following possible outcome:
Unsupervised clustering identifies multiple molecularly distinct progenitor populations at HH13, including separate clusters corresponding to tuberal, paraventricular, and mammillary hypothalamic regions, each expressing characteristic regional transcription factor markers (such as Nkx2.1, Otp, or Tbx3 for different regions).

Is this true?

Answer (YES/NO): NO